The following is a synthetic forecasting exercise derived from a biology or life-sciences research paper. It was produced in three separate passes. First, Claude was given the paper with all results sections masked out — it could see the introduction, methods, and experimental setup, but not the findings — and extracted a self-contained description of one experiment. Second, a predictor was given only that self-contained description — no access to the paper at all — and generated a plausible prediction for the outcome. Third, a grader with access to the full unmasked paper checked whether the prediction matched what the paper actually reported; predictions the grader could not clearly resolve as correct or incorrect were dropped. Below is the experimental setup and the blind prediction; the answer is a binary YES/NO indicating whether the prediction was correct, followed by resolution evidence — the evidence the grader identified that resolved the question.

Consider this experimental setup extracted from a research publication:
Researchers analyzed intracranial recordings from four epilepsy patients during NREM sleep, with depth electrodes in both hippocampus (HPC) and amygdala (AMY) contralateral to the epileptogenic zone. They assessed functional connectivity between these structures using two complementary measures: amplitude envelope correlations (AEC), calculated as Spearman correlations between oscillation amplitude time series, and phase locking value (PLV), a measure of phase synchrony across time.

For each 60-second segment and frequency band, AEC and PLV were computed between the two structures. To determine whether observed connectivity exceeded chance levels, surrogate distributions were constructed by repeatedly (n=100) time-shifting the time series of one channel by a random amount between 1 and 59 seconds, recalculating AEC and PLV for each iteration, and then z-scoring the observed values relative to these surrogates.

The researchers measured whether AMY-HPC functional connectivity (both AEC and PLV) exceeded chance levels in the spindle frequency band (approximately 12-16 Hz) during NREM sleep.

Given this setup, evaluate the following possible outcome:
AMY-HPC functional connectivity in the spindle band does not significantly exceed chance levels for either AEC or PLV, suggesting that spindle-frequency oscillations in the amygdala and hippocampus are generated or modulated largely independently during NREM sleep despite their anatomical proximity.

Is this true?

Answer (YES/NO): NO